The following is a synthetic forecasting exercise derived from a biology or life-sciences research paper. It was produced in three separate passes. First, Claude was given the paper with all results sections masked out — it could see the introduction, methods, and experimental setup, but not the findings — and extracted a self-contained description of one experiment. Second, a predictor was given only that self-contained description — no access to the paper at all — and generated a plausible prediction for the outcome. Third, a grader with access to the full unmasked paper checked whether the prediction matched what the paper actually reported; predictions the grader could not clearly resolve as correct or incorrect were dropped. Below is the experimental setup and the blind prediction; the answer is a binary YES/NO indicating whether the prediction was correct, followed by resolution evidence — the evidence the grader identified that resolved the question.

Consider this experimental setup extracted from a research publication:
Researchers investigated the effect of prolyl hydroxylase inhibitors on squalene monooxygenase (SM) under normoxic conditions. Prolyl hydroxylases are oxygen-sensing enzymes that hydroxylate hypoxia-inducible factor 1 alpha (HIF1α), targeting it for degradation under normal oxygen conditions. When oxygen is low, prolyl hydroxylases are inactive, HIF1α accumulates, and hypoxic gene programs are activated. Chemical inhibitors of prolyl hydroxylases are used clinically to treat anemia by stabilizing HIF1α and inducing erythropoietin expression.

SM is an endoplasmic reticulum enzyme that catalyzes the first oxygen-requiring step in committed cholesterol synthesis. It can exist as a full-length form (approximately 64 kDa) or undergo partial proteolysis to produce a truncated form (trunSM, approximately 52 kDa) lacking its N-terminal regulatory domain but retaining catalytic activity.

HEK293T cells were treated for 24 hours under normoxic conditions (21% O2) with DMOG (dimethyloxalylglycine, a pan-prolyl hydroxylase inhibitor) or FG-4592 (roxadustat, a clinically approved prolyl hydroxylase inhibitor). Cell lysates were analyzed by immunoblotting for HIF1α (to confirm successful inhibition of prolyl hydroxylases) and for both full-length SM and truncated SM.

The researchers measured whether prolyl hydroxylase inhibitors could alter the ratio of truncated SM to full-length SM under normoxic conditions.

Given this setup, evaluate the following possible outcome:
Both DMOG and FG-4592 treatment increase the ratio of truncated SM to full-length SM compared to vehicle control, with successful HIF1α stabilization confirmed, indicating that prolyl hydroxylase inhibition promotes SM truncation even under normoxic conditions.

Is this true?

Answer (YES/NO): NO